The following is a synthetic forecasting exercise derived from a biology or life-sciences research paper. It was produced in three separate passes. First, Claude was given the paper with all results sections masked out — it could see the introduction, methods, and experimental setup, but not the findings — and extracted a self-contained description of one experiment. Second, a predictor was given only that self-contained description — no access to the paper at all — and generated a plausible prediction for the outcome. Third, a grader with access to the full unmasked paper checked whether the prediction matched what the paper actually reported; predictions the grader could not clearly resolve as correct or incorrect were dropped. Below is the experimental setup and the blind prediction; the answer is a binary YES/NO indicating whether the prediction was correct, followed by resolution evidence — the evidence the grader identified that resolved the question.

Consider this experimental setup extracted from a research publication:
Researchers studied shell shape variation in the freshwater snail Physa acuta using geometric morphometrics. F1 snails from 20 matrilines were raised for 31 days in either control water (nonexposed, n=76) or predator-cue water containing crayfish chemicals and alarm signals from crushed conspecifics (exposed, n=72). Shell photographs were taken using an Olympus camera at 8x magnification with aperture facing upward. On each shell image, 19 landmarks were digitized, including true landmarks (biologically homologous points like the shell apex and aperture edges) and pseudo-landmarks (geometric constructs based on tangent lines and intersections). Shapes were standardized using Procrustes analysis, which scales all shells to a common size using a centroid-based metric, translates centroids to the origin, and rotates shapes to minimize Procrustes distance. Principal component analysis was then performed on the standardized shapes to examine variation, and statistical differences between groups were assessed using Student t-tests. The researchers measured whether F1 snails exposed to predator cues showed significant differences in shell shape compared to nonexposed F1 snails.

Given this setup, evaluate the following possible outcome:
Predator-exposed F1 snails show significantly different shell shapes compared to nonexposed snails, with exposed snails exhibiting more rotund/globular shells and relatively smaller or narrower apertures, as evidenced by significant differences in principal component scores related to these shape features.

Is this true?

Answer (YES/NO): NO